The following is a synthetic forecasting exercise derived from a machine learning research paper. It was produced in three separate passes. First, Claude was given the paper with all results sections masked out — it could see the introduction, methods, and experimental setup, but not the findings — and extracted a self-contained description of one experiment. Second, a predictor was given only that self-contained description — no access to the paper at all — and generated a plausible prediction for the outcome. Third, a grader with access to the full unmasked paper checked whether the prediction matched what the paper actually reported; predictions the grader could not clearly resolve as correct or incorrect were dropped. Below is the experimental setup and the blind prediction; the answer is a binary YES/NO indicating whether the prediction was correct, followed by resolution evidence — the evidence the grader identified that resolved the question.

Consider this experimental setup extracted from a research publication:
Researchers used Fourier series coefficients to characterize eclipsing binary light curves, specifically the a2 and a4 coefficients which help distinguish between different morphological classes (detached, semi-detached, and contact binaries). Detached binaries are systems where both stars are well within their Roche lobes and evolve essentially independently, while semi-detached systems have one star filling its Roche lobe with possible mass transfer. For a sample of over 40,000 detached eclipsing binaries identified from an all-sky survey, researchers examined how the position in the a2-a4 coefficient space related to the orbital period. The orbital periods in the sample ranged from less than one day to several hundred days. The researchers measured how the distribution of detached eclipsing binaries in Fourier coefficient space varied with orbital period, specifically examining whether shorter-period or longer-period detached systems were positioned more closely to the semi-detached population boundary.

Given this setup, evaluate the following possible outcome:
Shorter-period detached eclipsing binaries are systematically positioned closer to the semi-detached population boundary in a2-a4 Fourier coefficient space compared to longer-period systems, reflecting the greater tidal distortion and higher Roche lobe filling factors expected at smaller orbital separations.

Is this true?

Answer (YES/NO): YES